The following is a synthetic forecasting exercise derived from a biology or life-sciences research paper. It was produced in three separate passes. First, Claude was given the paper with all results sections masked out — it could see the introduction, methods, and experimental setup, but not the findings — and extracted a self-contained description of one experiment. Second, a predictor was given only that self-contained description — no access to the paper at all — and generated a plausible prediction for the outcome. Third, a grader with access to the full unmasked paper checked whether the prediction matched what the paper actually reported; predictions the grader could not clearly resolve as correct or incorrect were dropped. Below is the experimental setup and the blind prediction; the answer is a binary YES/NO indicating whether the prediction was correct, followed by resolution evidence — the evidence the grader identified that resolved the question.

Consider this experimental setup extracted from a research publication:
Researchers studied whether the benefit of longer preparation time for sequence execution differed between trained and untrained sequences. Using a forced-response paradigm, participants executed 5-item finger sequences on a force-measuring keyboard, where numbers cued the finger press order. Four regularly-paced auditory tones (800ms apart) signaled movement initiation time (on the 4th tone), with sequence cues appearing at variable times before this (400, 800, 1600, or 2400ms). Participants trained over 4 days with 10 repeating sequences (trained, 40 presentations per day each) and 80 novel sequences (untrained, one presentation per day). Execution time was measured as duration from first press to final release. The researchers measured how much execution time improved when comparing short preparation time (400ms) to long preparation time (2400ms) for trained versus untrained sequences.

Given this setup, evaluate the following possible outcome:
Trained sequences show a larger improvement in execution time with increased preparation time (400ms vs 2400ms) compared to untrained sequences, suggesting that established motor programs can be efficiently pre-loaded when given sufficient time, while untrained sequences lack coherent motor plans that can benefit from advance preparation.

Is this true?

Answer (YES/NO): NO